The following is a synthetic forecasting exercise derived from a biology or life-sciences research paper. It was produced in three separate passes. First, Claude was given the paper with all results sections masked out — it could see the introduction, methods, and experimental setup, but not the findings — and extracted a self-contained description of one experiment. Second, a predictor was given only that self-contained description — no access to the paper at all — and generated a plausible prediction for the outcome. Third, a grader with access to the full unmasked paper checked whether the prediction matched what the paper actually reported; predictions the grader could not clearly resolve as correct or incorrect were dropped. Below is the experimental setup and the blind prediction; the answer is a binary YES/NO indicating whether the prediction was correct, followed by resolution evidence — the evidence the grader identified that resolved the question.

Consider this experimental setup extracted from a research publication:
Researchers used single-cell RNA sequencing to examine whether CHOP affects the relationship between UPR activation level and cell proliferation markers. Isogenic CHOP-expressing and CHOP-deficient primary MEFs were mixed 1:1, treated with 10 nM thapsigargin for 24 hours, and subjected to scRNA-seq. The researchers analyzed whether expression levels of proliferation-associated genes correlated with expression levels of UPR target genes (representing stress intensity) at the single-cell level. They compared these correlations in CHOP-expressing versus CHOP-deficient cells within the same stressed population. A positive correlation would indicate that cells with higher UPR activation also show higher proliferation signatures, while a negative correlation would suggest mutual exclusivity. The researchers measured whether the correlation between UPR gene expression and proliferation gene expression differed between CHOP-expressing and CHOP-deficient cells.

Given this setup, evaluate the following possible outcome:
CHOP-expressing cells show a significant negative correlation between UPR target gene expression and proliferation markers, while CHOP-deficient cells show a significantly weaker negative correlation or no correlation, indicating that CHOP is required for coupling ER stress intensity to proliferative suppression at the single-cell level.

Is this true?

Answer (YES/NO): NO